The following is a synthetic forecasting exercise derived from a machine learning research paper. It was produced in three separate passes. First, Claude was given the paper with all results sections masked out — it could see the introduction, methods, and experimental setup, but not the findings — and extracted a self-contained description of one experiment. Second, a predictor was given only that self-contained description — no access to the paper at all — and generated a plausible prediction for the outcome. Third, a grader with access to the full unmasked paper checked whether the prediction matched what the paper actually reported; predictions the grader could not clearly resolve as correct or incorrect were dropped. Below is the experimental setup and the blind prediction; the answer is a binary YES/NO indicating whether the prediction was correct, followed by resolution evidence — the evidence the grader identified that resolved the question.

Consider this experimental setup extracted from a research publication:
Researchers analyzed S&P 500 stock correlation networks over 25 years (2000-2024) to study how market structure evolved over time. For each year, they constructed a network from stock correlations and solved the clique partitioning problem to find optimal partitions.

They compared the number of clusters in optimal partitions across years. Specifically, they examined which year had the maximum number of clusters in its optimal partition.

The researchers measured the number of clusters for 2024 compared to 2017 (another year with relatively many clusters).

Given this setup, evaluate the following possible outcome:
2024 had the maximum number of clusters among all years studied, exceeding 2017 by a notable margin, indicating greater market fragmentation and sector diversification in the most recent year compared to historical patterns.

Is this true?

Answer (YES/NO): YES